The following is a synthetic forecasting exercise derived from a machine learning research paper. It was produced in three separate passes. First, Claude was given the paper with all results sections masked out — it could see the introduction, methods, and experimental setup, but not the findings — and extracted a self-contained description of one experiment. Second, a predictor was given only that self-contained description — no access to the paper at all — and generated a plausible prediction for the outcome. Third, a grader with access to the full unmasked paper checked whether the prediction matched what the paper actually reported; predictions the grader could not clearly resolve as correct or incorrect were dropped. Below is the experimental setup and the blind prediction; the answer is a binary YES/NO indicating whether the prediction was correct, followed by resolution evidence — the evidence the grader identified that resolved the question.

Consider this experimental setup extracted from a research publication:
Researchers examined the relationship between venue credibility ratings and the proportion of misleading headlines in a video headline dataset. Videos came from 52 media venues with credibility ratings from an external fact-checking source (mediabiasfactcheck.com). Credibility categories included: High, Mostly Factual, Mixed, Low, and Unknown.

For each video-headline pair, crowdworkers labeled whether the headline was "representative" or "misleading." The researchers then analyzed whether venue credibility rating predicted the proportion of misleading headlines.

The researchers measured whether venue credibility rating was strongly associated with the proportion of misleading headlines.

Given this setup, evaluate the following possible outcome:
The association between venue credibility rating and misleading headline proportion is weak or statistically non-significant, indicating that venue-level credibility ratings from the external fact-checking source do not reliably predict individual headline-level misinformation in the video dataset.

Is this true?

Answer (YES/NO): YES